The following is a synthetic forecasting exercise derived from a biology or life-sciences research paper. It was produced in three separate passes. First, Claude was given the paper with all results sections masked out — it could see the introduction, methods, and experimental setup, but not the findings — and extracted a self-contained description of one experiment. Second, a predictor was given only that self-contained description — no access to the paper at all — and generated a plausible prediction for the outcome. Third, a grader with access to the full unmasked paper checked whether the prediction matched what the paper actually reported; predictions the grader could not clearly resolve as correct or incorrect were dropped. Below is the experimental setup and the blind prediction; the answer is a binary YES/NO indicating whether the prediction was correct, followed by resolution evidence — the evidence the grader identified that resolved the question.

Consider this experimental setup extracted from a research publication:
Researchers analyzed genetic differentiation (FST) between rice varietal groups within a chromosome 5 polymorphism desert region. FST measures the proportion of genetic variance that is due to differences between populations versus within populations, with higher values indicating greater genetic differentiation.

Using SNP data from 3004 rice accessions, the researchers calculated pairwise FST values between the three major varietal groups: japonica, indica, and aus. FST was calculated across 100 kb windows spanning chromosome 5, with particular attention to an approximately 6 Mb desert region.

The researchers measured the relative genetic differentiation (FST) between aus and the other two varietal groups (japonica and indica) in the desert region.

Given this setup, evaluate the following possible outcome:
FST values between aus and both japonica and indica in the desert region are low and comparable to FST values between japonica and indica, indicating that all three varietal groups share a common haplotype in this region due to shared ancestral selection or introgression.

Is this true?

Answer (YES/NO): NO